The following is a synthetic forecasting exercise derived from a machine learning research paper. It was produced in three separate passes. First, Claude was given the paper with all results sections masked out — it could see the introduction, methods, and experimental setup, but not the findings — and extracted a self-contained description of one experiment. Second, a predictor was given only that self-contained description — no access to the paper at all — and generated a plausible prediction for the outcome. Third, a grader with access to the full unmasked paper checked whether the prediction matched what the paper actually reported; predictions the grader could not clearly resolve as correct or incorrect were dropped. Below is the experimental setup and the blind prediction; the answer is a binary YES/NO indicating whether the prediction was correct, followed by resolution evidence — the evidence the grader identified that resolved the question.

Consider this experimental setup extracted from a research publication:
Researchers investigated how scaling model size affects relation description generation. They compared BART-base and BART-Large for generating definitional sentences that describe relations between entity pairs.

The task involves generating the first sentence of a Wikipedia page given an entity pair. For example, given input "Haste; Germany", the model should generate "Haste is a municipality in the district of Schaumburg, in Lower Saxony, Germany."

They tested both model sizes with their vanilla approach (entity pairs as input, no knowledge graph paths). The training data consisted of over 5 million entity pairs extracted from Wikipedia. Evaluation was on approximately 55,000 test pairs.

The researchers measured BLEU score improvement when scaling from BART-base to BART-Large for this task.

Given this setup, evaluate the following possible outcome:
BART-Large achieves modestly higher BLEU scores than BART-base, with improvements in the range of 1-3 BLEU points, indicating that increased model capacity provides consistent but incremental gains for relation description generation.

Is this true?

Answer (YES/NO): YES